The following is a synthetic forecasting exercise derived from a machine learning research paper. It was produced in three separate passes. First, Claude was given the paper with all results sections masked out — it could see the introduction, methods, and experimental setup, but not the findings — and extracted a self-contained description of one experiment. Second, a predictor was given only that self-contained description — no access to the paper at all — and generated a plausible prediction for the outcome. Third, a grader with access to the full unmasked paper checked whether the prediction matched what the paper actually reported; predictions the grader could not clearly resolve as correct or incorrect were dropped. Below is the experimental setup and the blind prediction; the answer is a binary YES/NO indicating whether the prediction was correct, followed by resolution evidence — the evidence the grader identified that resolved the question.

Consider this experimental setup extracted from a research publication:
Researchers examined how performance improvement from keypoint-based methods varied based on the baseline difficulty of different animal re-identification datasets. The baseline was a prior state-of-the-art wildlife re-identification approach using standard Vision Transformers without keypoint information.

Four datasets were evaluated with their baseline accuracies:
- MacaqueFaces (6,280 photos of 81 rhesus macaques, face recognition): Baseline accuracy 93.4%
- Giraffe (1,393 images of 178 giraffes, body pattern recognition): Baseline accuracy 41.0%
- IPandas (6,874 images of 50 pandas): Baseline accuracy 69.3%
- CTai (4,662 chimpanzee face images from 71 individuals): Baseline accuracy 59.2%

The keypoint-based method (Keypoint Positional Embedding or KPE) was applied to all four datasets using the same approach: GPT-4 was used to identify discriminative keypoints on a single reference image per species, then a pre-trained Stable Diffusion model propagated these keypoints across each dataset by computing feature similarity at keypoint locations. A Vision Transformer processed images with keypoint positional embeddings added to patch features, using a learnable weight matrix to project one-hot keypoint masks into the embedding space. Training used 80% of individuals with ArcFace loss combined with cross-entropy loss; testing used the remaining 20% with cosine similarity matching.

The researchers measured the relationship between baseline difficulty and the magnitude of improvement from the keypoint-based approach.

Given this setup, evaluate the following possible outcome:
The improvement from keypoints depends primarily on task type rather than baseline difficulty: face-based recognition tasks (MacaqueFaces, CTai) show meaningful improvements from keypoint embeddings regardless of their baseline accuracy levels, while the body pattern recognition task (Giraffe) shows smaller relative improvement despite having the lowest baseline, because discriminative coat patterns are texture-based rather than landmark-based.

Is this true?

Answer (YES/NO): NO